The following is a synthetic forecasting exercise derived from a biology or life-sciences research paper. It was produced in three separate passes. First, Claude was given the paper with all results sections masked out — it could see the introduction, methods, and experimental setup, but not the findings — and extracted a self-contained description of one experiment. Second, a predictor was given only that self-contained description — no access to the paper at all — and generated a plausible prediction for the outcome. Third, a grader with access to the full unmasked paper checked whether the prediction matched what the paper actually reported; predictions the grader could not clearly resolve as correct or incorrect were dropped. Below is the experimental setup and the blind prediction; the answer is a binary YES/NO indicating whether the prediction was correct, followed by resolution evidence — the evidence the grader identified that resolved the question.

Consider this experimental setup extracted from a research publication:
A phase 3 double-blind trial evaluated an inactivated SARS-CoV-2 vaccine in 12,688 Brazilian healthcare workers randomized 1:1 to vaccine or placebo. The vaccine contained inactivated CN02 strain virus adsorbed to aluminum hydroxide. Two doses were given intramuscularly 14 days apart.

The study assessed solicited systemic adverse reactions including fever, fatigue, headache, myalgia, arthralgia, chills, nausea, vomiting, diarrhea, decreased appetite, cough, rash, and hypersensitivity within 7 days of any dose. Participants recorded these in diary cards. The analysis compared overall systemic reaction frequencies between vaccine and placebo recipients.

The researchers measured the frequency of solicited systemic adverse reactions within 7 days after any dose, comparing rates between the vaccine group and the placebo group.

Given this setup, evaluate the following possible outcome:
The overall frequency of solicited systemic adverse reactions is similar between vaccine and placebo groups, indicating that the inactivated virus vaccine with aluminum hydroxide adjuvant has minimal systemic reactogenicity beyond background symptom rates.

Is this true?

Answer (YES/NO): YES